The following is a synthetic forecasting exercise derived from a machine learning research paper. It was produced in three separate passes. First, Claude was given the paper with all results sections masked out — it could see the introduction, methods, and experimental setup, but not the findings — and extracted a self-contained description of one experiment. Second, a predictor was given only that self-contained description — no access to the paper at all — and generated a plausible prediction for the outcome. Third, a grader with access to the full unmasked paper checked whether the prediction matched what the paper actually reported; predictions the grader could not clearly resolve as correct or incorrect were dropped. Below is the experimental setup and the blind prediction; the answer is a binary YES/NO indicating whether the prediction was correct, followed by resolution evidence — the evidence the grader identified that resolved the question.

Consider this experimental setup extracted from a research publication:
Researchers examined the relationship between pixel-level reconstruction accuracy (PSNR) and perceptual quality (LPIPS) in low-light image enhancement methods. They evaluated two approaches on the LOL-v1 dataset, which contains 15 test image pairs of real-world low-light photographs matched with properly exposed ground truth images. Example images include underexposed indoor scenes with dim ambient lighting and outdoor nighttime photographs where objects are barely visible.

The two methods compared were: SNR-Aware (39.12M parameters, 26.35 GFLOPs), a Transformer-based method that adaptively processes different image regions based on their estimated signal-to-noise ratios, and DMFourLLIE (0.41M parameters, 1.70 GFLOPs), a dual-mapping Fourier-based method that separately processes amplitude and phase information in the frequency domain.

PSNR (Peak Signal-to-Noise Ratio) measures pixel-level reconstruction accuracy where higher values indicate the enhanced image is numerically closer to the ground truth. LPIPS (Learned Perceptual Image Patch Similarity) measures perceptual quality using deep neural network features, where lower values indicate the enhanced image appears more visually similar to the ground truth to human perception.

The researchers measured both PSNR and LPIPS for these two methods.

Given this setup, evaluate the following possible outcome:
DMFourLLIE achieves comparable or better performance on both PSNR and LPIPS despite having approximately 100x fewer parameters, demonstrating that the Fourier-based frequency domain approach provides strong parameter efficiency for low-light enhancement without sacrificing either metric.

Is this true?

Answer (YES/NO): NO